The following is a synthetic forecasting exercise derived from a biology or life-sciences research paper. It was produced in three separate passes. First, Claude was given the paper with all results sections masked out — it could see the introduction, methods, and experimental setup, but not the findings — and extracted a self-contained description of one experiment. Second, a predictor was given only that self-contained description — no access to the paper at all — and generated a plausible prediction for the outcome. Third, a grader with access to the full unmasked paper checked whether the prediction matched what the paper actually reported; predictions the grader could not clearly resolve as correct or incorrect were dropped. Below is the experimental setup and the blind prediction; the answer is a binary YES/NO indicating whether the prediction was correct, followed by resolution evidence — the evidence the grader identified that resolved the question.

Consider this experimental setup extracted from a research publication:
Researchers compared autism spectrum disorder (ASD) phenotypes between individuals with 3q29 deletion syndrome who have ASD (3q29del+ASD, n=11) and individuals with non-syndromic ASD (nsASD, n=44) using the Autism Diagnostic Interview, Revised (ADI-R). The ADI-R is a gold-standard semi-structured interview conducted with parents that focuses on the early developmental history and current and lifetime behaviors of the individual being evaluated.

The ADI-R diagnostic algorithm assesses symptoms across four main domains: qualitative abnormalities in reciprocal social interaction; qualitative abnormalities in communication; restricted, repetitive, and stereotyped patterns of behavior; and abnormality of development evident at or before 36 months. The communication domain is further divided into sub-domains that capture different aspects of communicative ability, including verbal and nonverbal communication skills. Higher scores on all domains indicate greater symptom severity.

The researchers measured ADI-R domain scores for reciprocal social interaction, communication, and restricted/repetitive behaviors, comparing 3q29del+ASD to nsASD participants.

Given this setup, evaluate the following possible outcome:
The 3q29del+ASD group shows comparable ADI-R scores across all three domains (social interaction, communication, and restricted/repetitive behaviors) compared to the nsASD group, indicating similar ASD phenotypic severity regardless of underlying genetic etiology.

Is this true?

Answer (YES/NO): NO